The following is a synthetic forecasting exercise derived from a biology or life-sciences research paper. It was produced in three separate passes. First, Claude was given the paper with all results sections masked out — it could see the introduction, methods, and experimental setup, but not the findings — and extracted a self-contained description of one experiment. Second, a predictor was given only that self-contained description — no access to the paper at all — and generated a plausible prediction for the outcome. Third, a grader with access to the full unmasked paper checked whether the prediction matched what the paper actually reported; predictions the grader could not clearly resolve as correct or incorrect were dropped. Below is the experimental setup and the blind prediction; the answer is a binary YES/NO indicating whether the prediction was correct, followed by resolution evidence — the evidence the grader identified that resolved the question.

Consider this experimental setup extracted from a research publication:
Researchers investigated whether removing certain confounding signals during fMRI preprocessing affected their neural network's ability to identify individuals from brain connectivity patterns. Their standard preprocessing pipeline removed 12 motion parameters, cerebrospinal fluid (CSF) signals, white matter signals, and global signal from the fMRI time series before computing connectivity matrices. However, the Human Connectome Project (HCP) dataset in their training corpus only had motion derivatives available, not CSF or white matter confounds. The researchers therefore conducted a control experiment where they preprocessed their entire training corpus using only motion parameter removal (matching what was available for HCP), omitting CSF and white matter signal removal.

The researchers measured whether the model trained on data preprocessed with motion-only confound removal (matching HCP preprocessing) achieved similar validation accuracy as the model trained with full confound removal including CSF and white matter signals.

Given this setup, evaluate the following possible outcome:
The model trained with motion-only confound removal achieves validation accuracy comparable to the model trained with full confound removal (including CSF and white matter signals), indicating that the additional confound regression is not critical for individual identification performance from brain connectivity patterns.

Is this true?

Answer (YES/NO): YES